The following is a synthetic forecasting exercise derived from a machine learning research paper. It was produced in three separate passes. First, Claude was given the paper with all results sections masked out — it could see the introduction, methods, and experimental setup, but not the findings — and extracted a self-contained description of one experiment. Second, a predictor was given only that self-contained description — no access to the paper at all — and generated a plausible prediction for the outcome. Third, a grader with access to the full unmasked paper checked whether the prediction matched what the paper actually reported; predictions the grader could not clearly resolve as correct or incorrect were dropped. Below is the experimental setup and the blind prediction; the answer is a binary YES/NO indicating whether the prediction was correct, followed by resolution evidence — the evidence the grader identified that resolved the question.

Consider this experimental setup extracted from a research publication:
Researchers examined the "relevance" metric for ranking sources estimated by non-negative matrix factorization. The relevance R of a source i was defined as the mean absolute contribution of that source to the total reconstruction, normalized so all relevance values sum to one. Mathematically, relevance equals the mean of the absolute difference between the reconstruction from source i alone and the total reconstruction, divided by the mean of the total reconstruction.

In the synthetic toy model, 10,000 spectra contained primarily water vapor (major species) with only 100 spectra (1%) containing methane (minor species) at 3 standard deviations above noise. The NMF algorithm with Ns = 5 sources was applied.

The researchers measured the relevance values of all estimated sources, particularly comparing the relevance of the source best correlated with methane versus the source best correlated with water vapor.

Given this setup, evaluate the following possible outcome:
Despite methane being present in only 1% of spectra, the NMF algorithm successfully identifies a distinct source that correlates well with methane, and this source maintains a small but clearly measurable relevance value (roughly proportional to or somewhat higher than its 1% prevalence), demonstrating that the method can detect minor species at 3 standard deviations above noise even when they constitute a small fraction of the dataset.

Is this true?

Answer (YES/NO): NO